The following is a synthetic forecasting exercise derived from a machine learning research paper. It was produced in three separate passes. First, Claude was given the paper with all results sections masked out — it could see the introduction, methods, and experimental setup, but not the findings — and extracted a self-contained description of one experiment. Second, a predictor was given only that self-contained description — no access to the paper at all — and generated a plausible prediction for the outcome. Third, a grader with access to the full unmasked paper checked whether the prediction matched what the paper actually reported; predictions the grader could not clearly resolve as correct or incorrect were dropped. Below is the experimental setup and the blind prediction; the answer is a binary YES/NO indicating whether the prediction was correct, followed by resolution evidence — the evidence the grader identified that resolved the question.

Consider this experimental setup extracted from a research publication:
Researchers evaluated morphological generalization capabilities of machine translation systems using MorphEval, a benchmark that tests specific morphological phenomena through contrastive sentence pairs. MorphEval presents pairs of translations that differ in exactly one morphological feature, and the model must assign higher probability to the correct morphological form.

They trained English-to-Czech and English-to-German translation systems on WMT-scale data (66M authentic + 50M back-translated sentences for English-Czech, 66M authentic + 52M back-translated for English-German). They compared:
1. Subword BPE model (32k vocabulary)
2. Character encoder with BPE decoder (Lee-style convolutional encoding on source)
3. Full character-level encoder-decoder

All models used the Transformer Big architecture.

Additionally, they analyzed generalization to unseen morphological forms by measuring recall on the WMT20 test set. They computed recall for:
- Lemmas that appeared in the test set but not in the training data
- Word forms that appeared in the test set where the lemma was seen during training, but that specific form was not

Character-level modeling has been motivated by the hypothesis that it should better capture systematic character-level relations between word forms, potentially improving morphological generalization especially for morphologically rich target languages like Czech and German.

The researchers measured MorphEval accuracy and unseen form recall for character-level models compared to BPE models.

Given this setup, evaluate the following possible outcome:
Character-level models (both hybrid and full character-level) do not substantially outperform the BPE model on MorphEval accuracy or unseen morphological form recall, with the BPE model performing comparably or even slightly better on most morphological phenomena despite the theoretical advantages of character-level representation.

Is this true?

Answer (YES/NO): NO